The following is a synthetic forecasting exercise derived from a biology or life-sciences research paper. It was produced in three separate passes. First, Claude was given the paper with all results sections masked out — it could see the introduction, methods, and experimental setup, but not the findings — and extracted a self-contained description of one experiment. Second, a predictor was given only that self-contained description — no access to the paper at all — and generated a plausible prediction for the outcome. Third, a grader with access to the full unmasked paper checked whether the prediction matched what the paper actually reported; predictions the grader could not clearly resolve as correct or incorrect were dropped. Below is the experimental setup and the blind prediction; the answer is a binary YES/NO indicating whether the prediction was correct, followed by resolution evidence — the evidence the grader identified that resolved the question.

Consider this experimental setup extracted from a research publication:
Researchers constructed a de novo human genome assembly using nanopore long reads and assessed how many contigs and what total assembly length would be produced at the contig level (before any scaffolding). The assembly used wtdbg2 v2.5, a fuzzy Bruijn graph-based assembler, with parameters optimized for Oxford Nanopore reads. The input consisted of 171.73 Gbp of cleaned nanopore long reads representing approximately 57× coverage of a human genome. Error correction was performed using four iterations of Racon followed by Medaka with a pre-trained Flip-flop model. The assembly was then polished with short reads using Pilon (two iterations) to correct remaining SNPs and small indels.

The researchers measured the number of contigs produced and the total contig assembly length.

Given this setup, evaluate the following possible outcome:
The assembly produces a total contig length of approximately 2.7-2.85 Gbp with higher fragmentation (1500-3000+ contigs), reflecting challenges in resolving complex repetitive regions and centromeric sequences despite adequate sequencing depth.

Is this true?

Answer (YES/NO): NO